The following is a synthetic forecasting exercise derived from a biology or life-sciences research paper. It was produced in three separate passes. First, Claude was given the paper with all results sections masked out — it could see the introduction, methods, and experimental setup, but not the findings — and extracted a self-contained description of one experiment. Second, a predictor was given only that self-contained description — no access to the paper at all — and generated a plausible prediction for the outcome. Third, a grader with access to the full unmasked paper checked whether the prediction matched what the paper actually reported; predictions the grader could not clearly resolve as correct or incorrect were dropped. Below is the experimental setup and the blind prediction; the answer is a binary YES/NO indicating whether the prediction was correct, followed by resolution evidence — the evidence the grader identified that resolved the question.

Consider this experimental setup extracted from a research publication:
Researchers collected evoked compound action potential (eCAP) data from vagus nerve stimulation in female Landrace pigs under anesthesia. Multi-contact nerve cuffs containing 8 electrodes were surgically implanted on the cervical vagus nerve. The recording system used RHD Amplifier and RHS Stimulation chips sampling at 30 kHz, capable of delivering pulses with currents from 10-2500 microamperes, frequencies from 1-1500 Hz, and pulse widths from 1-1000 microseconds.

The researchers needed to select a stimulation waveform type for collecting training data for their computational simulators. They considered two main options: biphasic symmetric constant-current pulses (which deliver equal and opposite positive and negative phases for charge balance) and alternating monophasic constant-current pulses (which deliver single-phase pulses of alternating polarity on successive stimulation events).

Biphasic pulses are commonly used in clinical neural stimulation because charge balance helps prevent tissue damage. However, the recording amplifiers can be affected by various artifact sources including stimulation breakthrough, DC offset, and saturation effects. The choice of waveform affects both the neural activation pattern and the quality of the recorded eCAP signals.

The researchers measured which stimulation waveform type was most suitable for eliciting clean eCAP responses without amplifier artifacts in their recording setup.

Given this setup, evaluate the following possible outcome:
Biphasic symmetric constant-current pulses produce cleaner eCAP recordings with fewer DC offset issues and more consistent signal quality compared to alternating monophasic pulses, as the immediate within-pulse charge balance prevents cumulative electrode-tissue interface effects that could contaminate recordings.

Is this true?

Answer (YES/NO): NO